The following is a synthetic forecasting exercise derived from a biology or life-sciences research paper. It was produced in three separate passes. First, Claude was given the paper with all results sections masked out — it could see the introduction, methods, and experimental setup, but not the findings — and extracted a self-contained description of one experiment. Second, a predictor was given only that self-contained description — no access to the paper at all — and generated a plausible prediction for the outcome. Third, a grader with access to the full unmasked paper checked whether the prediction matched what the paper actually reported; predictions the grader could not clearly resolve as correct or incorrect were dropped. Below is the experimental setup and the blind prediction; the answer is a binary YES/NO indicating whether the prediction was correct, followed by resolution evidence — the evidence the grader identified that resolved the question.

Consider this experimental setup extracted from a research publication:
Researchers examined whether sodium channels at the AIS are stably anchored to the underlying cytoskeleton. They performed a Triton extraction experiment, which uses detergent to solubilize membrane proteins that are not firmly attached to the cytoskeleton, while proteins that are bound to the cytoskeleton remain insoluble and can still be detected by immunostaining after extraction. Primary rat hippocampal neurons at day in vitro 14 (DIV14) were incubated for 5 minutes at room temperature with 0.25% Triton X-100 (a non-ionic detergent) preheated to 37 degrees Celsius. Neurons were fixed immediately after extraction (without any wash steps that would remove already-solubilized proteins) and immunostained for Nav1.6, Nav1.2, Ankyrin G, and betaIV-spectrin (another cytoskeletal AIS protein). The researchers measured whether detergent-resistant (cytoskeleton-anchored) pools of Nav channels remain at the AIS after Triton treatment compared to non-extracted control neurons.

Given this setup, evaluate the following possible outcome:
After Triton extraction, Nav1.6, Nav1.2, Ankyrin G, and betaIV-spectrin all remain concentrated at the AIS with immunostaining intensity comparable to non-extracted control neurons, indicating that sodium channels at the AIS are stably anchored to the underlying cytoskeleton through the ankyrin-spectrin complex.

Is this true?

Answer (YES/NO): NO